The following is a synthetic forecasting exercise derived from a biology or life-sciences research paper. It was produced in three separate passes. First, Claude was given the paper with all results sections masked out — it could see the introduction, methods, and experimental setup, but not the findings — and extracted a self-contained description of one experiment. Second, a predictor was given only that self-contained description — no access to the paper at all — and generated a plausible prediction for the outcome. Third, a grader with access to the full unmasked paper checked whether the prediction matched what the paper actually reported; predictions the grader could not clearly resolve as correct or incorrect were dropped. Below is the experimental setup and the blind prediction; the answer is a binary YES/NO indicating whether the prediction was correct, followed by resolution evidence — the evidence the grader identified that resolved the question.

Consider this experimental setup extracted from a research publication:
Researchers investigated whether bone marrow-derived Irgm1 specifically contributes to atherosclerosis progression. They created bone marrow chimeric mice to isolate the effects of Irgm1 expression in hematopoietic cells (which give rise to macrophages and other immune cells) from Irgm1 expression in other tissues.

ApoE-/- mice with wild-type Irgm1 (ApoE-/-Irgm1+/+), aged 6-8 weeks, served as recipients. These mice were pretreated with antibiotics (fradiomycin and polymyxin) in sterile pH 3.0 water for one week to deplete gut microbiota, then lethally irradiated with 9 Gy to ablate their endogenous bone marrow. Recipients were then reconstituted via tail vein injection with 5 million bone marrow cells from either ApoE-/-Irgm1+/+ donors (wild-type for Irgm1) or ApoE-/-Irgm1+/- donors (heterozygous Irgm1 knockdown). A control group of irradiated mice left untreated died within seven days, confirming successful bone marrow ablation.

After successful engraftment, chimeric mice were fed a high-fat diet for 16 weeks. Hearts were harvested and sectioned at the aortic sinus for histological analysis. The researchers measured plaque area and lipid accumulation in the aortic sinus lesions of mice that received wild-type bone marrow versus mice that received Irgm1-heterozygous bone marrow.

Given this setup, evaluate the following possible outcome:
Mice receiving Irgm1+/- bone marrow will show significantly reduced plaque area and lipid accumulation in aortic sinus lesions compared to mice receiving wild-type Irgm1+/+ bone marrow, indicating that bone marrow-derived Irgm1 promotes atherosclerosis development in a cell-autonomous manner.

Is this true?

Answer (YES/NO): YES